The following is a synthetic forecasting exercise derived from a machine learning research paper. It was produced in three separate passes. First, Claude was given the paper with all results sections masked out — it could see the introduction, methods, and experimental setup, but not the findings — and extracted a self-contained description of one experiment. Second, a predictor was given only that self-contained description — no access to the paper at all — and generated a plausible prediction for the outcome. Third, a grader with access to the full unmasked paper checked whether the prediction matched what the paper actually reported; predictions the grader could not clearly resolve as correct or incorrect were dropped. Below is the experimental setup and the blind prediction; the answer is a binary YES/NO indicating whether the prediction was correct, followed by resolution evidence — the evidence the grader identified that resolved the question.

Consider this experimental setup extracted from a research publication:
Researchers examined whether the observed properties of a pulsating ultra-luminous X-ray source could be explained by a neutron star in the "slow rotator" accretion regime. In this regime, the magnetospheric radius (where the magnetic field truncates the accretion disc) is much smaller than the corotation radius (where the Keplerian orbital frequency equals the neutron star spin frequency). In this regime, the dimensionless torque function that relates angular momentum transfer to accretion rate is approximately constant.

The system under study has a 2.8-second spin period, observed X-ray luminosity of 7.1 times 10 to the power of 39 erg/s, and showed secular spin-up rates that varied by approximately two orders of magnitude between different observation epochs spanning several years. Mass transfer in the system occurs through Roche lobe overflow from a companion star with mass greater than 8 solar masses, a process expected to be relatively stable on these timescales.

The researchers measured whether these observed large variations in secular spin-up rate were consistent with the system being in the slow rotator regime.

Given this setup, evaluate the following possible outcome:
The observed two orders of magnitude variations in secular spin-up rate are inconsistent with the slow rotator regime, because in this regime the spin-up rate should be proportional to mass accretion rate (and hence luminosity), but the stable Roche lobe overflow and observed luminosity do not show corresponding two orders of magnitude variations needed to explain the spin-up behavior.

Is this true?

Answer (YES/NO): YES